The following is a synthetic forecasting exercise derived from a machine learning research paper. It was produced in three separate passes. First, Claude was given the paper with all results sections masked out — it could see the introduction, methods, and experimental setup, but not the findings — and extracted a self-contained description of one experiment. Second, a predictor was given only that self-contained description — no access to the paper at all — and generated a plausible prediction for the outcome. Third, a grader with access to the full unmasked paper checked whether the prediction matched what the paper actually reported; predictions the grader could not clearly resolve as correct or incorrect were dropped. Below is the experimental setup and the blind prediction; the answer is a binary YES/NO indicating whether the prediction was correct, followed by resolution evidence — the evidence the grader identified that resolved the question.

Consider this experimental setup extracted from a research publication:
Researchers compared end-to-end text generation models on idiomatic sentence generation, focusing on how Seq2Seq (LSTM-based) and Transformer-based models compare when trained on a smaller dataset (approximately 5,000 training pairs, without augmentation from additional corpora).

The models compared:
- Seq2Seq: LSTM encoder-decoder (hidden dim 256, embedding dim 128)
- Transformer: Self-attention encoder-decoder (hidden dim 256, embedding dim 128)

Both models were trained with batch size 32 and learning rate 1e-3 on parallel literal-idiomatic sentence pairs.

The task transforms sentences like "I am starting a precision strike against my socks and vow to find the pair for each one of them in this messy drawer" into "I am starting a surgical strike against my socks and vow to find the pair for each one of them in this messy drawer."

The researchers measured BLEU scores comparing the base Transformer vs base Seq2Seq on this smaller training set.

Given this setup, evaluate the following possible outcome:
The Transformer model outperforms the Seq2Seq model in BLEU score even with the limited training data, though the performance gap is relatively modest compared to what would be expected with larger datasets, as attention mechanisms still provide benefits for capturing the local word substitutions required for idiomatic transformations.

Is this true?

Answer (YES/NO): NO